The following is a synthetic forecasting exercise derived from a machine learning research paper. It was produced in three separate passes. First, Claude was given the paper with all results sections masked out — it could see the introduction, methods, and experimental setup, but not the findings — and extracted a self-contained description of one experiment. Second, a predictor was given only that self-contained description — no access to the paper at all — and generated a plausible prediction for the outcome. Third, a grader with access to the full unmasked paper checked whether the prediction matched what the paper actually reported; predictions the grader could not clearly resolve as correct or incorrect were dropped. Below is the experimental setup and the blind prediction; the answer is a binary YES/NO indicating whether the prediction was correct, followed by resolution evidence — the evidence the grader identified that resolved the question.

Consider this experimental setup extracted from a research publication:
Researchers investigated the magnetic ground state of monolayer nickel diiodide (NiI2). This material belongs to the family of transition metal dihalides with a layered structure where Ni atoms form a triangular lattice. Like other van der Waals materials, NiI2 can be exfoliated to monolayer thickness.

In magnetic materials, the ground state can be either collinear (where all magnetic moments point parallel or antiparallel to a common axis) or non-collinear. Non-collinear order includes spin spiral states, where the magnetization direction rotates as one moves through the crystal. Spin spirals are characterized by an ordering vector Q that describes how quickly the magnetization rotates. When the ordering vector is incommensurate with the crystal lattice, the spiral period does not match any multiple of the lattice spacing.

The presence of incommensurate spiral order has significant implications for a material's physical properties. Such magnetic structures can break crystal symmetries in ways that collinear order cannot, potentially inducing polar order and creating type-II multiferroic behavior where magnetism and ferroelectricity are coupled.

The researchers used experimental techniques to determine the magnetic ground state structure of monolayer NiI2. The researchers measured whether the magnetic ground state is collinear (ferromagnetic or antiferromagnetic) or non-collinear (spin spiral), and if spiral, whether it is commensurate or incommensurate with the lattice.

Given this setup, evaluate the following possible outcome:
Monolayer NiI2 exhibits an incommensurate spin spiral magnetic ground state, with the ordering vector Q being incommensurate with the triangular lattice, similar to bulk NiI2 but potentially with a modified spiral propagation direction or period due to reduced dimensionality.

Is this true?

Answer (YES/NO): YES